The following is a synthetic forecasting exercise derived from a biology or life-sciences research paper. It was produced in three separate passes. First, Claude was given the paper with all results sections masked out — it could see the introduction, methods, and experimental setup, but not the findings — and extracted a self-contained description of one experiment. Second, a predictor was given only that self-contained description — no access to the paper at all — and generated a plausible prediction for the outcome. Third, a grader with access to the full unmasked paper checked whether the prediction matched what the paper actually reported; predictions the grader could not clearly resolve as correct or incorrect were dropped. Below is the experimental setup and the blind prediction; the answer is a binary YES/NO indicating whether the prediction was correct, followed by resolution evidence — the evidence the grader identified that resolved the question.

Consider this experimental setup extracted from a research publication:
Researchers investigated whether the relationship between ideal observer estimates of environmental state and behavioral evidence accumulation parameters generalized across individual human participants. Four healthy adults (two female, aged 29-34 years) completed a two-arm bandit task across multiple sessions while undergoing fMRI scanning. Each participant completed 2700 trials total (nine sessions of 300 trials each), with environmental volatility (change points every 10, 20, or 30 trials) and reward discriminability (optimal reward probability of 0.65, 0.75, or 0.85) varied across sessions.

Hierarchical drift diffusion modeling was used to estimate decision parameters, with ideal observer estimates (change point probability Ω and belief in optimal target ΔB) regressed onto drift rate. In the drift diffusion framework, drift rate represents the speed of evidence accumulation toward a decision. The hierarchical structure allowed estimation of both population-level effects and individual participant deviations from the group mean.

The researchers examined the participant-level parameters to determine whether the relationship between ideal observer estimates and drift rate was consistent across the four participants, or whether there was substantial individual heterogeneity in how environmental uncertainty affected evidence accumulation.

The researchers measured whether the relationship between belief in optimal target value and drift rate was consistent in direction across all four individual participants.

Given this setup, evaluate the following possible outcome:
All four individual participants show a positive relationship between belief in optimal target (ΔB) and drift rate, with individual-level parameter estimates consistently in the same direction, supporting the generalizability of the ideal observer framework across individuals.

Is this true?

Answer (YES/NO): NO